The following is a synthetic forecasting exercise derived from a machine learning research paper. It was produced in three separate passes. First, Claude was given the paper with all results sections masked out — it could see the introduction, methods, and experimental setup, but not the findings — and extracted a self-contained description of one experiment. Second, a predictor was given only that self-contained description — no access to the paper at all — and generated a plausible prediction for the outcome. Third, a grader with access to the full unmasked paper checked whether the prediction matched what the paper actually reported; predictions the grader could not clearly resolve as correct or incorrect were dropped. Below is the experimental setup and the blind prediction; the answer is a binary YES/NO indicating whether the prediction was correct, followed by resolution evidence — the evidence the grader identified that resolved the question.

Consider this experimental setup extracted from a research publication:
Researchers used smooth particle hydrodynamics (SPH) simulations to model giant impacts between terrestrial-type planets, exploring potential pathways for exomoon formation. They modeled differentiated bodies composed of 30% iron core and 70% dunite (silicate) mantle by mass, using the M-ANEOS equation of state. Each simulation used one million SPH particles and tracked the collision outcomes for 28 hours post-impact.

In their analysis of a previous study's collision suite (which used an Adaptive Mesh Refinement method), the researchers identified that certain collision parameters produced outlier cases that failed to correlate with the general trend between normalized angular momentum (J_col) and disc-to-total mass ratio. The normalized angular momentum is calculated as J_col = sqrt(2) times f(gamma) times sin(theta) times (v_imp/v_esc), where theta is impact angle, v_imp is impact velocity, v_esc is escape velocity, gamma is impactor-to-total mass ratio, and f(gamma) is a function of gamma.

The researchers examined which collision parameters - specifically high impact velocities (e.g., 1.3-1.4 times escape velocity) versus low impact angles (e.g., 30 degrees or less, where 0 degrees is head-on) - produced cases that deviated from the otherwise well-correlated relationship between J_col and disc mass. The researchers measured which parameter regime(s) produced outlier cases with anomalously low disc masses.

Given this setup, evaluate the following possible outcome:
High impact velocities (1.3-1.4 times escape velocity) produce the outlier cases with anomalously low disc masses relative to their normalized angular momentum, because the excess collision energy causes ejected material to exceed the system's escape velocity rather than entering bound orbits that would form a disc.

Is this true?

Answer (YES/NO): NO